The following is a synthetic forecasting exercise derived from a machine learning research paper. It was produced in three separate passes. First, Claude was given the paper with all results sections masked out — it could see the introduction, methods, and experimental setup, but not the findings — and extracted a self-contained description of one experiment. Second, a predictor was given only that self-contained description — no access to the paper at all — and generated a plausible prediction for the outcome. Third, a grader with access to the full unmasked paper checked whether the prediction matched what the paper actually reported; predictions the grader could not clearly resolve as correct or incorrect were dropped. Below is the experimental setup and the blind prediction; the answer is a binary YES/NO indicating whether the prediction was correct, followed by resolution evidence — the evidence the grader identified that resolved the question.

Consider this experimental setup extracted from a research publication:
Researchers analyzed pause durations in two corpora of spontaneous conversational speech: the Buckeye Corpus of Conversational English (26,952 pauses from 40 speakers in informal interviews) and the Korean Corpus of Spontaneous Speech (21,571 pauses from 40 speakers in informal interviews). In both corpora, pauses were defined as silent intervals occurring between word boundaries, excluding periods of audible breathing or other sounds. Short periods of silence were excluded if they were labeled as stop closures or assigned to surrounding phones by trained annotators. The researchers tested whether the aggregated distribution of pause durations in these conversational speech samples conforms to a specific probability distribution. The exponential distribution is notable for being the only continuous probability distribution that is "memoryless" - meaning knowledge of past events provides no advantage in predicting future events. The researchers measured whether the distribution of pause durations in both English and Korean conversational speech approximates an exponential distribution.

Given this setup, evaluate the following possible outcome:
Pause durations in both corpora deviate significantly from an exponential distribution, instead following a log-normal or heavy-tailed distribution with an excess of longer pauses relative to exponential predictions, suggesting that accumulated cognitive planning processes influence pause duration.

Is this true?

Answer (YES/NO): NO